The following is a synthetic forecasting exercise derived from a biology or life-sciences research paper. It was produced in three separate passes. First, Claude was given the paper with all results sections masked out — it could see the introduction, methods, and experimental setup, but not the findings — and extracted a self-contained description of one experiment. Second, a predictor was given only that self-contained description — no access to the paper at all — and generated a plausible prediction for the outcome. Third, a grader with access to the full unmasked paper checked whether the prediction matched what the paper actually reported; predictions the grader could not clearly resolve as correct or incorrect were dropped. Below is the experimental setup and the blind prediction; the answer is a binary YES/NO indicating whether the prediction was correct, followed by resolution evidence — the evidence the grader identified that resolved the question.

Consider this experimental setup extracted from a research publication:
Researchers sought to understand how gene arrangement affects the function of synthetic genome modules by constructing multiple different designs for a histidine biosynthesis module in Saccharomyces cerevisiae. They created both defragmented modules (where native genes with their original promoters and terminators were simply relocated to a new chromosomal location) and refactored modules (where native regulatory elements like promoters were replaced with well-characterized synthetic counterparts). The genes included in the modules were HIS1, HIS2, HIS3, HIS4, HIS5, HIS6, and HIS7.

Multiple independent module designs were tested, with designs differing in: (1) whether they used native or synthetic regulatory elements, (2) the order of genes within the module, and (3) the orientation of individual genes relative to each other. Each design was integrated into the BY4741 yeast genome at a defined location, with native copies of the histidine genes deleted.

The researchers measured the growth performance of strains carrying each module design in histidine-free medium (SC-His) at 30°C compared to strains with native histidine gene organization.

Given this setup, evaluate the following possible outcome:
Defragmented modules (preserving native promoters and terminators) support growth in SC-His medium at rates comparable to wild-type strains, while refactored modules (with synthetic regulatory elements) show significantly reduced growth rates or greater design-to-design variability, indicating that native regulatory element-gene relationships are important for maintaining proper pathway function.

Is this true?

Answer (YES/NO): NO